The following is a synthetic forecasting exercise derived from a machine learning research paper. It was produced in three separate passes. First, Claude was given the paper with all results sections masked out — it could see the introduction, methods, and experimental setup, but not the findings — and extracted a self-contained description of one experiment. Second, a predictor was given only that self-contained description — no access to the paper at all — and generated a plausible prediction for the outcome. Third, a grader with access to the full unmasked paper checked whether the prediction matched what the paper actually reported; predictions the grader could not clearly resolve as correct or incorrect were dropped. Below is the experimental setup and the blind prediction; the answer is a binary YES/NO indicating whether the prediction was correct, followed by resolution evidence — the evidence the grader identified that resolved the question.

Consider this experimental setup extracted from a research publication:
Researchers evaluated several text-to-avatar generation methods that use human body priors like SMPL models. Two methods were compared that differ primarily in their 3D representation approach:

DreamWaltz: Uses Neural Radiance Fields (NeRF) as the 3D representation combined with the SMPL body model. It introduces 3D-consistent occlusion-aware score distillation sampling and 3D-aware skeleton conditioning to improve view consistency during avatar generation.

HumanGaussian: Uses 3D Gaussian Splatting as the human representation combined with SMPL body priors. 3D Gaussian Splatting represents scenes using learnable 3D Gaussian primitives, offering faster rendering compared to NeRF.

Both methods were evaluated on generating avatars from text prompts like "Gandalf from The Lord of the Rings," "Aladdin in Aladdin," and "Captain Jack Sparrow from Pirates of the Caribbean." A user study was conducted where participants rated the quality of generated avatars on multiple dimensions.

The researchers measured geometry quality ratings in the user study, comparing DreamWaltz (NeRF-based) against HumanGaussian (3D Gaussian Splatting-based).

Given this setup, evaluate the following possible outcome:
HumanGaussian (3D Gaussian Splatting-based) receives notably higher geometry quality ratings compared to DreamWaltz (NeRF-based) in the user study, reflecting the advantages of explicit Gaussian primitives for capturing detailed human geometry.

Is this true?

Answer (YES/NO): NO